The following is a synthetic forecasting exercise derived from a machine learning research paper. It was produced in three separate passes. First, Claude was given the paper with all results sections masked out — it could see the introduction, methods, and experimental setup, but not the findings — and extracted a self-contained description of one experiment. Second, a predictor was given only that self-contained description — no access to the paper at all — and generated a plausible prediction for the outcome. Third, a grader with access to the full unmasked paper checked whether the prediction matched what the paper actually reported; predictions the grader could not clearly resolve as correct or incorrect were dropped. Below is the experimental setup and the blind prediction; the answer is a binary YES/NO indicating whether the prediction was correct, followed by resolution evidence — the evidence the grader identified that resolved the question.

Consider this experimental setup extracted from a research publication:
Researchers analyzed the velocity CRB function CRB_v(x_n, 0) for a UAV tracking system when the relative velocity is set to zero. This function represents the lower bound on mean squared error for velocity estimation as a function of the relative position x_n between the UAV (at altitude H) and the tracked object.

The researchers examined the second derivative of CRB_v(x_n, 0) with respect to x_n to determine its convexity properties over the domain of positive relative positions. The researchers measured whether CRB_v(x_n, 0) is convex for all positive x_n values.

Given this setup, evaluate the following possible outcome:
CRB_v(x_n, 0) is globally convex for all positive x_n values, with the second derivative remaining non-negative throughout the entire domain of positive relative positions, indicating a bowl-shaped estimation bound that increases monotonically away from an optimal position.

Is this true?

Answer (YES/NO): YES